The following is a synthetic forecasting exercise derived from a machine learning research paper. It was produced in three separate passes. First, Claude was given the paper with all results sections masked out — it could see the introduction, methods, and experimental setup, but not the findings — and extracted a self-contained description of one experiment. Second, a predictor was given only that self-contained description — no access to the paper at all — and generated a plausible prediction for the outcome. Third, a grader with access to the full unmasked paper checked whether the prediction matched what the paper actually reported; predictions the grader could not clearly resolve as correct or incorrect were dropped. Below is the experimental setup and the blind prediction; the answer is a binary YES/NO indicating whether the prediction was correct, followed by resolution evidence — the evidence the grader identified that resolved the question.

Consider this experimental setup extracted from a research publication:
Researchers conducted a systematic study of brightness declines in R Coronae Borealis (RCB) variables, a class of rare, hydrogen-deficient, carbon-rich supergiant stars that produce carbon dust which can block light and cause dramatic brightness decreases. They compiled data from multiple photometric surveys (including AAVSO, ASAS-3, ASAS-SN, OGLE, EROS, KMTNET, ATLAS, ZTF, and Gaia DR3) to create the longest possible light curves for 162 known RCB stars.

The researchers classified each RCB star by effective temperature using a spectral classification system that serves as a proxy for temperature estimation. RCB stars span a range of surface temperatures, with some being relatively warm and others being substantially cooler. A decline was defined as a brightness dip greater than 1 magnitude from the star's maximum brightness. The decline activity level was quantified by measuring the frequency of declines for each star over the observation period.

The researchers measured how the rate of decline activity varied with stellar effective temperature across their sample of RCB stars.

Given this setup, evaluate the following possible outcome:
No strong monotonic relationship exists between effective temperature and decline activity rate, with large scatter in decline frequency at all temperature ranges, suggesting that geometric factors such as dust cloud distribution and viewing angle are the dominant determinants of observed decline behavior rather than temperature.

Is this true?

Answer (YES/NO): NO